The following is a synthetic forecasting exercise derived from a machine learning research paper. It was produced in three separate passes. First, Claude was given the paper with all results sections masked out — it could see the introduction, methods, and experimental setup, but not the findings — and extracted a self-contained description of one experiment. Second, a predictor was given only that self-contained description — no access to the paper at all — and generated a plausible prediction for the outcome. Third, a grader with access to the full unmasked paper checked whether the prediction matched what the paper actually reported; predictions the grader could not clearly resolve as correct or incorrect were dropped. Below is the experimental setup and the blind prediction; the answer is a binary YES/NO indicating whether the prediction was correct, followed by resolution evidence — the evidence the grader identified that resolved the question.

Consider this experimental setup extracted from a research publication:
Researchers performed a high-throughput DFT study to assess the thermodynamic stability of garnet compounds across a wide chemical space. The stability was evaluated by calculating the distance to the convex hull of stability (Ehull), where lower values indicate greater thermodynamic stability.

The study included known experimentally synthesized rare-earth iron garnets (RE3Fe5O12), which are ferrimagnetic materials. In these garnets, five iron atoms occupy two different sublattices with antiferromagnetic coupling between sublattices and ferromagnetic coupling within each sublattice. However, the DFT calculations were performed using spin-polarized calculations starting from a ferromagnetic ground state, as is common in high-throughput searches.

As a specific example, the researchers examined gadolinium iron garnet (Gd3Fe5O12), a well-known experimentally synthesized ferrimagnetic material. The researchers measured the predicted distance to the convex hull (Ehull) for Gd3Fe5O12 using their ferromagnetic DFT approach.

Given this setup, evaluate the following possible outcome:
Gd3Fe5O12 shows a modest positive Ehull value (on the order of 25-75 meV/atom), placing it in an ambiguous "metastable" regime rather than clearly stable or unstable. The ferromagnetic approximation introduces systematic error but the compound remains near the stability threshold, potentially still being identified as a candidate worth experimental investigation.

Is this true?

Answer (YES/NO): NO